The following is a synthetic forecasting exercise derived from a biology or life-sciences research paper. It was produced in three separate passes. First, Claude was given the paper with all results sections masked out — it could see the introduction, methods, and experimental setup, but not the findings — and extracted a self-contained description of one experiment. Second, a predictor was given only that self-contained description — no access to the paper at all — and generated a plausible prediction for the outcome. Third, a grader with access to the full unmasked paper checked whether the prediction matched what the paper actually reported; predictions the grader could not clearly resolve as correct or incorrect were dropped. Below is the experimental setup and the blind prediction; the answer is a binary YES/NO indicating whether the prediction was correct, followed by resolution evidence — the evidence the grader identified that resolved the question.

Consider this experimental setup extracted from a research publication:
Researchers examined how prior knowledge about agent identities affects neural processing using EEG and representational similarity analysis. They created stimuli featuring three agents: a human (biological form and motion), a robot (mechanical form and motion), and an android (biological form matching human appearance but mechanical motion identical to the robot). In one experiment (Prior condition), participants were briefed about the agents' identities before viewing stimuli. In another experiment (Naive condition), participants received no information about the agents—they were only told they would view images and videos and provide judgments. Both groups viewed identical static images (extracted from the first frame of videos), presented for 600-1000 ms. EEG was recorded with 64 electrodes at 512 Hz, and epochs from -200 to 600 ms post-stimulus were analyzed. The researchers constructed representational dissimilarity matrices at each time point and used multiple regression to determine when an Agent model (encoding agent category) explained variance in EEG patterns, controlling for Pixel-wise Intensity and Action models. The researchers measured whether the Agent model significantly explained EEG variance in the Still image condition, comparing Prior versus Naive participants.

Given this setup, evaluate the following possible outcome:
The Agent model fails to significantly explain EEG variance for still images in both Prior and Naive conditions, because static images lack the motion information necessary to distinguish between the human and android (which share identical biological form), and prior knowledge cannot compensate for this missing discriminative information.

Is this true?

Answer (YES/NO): NO